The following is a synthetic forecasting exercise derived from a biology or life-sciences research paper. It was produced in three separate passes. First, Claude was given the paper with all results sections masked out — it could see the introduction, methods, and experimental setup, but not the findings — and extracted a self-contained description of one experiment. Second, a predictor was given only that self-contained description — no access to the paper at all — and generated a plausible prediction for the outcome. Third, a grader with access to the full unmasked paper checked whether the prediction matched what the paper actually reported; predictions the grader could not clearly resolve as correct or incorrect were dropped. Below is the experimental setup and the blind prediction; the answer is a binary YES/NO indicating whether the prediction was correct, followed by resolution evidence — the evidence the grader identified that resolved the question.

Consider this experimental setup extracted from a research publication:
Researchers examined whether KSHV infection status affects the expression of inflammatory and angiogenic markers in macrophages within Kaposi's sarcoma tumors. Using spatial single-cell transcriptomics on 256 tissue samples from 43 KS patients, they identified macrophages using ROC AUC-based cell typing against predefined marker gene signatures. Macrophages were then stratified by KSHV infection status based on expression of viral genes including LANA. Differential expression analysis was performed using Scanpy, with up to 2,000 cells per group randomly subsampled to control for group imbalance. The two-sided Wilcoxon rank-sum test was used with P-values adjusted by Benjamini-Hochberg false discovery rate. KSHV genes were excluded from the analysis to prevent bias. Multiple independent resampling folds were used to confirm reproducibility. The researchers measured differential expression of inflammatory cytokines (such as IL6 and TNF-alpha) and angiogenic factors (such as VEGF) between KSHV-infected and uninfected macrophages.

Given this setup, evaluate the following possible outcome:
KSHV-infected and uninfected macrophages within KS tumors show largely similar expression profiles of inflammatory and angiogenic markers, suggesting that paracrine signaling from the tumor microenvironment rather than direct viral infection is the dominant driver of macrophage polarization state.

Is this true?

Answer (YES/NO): NO